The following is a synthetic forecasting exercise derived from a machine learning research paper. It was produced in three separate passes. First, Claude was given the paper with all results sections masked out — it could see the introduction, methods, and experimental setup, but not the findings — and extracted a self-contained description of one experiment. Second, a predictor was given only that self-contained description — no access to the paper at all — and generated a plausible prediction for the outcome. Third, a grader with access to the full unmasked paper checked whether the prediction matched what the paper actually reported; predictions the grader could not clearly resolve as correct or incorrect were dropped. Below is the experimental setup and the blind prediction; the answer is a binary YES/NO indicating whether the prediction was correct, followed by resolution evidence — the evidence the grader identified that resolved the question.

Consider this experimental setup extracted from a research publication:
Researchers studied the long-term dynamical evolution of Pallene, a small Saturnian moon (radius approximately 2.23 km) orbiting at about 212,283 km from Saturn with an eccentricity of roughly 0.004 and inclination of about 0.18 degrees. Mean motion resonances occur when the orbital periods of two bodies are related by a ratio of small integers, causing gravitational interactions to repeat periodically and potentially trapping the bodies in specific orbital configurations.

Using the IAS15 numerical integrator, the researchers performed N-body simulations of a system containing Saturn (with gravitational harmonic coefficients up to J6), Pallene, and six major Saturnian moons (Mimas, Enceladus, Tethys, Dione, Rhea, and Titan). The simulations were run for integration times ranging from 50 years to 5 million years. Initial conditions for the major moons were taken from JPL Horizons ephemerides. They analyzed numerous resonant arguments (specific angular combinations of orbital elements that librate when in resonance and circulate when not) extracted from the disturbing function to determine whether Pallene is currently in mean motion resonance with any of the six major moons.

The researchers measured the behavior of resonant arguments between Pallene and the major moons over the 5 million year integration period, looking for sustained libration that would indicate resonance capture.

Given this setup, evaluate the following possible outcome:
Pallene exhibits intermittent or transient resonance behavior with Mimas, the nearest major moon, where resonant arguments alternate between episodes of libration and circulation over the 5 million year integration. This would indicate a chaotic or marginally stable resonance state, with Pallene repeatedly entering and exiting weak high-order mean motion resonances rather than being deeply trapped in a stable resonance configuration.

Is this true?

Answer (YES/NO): NO